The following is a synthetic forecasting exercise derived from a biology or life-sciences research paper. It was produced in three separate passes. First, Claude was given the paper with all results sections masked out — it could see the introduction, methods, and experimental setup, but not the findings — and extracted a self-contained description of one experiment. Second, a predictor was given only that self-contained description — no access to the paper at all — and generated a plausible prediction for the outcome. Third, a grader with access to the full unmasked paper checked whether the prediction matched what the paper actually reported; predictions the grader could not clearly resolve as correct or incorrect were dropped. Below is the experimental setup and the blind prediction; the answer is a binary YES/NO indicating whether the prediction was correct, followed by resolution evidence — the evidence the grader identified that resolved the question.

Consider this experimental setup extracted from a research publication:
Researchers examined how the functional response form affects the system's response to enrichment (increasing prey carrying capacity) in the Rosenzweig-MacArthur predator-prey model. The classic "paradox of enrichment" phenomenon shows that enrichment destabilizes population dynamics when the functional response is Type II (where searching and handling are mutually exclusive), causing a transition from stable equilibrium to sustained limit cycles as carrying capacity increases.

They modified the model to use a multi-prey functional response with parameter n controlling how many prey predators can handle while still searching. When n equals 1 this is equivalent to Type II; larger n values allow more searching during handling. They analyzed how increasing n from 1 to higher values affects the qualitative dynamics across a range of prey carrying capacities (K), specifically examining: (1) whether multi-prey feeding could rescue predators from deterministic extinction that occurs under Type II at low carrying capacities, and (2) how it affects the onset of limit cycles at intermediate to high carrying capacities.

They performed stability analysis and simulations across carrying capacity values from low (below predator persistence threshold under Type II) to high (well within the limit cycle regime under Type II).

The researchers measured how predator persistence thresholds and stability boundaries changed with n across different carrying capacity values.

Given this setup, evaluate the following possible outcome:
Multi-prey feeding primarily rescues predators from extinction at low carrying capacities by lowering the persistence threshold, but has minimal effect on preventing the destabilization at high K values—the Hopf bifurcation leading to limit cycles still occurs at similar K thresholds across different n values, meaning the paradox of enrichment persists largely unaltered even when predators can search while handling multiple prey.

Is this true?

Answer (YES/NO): NO